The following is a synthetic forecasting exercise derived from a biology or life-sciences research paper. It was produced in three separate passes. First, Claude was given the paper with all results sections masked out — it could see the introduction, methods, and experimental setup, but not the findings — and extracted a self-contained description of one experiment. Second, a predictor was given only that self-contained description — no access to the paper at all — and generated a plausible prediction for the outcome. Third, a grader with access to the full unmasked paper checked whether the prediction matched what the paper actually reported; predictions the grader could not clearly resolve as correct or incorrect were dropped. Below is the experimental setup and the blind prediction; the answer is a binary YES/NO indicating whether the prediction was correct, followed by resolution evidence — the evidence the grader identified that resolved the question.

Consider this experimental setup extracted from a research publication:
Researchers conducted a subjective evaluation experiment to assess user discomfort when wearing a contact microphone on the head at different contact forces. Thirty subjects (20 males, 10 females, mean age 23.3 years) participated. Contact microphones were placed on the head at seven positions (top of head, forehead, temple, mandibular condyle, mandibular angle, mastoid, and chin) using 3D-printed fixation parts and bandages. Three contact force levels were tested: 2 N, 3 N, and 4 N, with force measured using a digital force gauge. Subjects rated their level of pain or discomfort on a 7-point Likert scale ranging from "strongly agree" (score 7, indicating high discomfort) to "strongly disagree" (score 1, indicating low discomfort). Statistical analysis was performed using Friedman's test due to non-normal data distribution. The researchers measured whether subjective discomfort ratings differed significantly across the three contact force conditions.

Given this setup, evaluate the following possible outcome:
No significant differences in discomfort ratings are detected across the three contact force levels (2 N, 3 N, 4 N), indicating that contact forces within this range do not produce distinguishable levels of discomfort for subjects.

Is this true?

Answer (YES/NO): YES